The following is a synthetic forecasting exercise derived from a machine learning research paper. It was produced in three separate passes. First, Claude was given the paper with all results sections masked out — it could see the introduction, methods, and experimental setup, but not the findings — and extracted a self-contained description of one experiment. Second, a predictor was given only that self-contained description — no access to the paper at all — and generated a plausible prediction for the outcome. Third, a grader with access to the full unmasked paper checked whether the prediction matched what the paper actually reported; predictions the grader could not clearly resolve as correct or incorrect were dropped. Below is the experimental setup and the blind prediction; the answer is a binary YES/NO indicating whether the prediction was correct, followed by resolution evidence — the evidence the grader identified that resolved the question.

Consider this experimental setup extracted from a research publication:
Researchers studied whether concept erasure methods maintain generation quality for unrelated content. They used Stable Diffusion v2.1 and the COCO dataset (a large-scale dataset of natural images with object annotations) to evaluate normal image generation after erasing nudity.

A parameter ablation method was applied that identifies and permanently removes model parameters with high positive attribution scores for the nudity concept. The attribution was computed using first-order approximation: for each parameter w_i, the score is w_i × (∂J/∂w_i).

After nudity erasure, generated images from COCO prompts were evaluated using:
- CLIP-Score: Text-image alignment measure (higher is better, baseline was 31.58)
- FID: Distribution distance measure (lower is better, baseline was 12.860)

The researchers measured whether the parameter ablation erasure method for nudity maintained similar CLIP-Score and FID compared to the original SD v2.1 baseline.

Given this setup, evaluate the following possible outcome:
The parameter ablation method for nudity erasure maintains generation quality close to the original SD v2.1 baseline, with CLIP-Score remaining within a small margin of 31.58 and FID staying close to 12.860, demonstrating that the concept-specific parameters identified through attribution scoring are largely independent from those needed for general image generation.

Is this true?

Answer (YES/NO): YES